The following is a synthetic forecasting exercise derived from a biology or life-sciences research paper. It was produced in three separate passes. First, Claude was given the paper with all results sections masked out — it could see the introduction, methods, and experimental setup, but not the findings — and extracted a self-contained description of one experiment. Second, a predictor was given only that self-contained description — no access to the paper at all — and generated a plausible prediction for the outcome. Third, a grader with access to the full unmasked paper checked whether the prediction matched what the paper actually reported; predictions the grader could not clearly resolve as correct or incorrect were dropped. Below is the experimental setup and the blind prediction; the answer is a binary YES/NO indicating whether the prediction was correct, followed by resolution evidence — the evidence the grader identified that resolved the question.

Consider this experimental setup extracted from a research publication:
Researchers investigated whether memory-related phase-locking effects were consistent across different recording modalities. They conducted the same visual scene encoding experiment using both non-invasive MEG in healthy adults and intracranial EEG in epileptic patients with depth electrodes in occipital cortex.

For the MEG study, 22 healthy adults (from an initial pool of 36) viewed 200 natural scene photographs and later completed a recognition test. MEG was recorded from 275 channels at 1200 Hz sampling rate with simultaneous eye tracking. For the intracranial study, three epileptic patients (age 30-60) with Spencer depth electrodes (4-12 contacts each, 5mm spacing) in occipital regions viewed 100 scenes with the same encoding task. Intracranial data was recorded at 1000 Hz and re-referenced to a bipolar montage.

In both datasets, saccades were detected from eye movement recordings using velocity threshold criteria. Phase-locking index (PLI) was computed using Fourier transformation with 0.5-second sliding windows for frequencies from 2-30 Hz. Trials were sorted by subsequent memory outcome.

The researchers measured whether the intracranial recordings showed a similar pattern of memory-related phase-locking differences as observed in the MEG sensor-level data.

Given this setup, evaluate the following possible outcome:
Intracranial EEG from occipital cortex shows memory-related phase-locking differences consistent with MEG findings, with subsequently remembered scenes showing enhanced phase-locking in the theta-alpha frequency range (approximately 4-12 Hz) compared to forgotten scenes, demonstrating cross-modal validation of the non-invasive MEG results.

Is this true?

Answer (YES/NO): NO